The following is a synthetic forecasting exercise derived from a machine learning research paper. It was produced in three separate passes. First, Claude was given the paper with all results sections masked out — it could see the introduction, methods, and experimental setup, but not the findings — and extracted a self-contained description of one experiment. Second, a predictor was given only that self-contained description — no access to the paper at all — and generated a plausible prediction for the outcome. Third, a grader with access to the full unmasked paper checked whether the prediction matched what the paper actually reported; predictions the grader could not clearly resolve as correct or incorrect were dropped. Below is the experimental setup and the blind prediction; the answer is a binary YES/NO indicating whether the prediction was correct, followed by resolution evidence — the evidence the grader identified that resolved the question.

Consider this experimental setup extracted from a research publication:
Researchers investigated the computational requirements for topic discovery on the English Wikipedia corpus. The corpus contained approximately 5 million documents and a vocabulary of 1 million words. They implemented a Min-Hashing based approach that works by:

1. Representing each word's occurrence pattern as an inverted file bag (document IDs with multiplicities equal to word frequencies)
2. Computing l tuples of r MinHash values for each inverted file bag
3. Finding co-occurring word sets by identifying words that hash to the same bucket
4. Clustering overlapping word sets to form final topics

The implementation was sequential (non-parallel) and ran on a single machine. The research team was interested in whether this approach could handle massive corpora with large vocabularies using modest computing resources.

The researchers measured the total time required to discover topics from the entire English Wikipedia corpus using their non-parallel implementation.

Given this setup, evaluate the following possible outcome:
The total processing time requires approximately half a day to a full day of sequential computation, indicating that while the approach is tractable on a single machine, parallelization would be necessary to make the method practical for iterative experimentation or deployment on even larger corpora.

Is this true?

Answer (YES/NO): NO